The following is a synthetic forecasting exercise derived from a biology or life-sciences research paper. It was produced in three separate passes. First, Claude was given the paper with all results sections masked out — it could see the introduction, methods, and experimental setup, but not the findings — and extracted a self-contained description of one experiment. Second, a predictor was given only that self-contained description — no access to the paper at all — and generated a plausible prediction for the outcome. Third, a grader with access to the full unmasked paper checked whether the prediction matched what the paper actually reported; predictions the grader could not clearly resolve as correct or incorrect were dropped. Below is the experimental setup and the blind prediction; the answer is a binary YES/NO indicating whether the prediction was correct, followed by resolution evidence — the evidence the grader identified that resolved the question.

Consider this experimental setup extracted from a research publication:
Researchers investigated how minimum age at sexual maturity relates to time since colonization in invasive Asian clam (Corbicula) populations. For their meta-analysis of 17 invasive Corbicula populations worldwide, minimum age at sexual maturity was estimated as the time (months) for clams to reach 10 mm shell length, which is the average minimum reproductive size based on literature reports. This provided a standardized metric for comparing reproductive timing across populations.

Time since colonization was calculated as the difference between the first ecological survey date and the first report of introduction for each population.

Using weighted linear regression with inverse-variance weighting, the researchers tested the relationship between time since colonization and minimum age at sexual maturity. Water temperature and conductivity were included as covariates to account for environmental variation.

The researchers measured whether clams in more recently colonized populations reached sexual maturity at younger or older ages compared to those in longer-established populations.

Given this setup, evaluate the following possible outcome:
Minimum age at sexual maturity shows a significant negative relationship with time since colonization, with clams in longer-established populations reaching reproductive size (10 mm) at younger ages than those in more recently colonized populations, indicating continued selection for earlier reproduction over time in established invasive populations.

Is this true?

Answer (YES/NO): NO